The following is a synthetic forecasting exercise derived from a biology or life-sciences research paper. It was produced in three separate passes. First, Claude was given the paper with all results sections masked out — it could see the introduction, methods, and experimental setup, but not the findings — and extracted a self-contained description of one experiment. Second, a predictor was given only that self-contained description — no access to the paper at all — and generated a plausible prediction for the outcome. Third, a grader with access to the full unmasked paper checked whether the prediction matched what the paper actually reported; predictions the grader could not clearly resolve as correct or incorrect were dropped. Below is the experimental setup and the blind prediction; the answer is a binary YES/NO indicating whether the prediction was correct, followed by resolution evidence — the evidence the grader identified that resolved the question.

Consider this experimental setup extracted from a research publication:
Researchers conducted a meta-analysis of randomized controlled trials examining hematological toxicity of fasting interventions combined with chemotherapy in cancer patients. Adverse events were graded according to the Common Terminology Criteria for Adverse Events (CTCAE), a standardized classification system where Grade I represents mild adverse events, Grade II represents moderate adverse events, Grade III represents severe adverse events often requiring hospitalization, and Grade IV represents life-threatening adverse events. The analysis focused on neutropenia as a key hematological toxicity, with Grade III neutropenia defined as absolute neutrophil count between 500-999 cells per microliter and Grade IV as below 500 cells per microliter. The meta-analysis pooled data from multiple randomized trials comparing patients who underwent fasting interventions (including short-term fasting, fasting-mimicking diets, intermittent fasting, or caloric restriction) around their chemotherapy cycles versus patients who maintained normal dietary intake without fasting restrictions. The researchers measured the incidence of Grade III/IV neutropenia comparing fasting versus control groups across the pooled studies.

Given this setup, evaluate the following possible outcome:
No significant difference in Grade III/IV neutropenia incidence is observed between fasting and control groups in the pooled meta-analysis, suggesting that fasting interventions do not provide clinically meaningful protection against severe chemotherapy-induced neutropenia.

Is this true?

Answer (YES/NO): YES